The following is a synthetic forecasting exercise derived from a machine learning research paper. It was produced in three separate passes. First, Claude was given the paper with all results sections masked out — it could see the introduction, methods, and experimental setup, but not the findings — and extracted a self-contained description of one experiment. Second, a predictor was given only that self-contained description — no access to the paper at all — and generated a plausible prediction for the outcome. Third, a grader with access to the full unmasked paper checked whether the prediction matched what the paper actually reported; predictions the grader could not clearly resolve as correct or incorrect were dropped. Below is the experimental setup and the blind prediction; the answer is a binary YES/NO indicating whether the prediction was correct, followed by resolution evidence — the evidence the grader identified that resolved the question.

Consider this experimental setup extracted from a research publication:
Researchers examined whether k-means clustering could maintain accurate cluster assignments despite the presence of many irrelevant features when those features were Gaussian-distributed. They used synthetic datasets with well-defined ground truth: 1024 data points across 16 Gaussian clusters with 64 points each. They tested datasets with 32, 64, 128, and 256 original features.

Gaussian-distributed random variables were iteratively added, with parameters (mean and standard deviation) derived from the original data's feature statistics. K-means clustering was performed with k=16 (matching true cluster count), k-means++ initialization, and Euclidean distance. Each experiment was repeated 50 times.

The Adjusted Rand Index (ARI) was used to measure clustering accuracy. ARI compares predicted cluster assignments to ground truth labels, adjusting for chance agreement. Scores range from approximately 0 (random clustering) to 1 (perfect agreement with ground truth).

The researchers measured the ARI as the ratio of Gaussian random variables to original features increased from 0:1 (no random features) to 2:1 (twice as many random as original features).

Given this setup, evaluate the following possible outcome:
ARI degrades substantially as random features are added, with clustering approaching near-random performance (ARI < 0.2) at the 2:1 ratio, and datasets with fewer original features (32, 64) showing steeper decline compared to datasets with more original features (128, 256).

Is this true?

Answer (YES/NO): NO